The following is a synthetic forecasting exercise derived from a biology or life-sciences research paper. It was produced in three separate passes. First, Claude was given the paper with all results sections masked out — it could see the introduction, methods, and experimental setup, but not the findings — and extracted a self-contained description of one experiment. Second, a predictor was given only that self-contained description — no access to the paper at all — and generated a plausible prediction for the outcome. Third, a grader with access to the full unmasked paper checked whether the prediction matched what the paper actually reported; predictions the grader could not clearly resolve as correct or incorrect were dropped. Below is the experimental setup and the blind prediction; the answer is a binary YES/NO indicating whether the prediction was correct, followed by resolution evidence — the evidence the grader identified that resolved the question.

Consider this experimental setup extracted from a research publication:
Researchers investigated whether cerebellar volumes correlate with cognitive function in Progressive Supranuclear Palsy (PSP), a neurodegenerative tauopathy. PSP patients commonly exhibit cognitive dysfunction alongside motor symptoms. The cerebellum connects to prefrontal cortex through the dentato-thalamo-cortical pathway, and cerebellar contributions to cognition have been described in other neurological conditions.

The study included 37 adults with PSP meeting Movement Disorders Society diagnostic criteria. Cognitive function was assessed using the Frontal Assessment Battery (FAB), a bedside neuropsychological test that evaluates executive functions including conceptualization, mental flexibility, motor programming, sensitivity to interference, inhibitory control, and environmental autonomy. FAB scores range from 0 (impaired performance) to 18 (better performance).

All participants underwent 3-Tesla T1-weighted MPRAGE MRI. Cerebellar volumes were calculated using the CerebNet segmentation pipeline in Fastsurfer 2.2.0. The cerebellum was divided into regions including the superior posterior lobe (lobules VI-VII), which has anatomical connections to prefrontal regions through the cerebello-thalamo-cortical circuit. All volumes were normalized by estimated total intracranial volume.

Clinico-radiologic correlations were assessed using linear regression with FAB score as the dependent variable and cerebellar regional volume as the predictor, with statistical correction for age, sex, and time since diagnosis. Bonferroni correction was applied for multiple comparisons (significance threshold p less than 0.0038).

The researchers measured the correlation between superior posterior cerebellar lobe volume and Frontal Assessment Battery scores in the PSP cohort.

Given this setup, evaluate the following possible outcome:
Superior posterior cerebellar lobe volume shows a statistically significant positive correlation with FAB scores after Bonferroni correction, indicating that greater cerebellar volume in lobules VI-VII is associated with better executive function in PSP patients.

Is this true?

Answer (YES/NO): YES